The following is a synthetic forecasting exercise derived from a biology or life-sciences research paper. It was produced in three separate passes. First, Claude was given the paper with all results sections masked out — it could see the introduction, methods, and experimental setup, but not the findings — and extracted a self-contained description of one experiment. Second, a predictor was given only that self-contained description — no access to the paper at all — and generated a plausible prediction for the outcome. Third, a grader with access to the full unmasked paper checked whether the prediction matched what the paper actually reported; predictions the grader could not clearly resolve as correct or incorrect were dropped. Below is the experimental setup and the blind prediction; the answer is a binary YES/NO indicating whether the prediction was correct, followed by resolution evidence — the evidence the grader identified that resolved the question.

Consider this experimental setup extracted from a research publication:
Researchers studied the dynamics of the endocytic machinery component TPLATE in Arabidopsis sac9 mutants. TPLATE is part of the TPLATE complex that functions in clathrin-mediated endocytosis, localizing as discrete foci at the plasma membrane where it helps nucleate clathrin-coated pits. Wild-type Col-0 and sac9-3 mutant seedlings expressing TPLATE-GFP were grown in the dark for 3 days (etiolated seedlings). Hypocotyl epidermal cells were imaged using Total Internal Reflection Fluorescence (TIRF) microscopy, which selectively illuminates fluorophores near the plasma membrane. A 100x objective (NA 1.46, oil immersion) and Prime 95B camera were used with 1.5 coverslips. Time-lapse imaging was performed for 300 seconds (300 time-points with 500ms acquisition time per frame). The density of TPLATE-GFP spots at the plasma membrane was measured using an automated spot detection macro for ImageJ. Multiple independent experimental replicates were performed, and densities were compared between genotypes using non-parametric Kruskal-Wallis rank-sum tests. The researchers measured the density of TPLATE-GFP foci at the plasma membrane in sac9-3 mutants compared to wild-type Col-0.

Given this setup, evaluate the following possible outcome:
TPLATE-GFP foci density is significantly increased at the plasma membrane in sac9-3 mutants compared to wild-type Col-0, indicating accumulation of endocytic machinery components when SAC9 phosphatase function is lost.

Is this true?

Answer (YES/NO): NO